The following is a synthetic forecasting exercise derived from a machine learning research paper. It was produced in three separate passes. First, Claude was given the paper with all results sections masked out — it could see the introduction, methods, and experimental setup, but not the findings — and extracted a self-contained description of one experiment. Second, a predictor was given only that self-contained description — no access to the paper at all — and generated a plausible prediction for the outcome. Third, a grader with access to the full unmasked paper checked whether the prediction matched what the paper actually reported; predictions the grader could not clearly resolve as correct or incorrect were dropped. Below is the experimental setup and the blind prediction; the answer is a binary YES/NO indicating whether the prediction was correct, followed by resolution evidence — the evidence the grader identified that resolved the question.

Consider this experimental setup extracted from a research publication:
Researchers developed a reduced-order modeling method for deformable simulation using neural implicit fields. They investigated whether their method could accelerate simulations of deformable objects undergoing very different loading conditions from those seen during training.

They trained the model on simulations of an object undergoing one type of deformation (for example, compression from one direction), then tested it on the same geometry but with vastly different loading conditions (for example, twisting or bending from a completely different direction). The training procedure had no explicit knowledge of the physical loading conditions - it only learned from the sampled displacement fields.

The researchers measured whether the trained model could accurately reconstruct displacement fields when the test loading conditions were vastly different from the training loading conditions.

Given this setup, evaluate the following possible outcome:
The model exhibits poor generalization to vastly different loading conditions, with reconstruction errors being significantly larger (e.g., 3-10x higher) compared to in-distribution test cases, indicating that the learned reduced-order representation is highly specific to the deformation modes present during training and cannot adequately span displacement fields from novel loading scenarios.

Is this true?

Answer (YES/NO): YES